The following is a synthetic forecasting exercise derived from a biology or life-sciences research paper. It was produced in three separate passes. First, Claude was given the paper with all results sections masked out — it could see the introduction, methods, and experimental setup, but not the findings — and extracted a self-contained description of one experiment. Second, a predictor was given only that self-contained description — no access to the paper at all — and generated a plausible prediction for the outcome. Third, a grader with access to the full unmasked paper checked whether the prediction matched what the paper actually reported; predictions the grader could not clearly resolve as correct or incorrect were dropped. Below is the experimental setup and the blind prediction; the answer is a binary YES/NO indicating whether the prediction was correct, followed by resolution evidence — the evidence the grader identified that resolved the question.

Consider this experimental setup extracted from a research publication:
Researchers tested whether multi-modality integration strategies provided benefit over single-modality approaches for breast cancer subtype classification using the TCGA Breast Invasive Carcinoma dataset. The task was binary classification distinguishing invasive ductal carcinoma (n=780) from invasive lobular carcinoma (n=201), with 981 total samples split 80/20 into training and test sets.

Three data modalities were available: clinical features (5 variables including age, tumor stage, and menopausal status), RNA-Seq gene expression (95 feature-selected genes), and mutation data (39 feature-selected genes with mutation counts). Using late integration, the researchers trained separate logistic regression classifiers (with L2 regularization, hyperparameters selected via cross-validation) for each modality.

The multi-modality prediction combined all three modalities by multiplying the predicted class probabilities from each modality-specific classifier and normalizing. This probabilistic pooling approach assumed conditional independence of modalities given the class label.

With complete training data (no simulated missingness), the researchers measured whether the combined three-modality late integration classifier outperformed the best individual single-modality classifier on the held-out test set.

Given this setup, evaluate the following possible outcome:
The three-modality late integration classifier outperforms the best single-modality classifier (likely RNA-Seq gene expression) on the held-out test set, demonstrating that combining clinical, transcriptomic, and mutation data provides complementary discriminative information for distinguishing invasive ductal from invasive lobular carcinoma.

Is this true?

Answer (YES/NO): YES